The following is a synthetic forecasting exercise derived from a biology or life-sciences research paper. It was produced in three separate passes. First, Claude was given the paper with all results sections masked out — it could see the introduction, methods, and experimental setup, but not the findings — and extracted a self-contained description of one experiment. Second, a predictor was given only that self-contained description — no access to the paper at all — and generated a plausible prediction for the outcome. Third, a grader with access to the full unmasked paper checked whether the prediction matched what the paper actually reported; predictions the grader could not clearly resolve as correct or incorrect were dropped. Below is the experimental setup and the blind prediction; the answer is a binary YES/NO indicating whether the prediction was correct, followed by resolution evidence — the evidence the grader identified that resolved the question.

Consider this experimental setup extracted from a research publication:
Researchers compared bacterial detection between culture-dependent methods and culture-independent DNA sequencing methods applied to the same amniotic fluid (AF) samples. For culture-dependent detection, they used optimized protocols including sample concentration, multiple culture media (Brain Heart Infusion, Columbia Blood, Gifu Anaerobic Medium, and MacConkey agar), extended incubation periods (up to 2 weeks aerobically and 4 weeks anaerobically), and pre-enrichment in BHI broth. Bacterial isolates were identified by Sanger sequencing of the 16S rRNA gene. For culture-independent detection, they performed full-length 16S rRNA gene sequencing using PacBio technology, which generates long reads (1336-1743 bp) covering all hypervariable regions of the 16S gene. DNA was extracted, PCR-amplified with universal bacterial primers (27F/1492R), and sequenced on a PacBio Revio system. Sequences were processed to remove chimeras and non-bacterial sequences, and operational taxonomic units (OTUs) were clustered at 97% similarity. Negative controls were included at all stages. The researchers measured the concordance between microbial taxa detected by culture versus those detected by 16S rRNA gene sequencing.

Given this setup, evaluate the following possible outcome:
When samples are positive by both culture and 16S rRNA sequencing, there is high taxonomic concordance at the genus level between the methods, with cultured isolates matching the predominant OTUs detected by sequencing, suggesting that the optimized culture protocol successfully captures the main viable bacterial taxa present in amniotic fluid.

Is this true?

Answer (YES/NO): NO